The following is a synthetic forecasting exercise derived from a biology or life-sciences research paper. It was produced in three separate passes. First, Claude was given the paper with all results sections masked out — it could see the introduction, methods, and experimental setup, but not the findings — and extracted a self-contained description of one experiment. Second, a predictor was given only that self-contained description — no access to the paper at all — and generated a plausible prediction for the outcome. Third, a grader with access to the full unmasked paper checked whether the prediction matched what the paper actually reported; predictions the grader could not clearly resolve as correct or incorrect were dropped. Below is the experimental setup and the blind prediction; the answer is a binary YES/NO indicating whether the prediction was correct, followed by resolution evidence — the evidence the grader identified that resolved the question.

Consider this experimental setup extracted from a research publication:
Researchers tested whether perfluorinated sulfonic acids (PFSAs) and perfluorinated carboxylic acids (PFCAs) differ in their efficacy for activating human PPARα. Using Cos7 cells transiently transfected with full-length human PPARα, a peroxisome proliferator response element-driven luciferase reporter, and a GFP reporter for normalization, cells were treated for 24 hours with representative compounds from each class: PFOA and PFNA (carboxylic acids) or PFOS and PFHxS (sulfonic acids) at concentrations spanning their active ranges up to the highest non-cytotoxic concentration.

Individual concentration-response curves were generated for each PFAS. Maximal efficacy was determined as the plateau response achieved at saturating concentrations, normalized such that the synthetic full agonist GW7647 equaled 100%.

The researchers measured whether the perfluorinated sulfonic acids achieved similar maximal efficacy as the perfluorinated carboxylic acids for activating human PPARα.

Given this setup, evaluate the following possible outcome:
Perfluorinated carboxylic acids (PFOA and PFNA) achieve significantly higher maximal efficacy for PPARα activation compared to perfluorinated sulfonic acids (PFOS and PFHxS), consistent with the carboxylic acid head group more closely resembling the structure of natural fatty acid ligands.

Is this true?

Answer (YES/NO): YES